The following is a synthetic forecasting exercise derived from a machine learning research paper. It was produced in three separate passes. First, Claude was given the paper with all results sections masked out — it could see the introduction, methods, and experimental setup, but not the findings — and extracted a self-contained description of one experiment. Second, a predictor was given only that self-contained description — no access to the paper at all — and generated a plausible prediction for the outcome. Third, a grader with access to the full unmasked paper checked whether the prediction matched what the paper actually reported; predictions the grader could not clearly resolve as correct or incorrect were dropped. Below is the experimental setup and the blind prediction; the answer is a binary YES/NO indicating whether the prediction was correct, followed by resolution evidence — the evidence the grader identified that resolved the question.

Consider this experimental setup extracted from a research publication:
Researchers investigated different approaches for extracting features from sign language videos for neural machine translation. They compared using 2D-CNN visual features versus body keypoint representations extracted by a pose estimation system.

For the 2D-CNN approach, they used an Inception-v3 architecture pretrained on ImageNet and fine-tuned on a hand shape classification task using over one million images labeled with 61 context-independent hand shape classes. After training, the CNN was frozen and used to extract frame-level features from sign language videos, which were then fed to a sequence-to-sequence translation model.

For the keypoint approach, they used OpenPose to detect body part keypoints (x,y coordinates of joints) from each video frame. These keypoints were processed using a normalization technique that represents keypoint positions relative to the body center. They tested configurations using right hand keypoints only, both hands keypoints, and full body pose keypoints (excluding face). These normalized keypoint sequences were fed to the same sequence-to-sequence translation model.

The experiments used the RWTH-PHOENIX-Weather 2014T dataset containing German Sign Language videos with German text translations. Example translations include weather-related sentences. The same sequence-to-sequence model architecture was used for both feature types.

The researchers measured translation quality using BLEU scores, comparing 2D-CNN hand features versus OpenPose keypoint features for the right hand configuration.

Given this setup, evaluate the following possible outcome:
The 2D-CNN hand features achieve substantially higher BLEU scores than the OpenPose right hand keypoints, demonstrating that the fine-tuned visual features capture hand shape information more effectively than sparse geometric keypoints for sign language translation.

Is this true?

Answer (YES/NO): YES